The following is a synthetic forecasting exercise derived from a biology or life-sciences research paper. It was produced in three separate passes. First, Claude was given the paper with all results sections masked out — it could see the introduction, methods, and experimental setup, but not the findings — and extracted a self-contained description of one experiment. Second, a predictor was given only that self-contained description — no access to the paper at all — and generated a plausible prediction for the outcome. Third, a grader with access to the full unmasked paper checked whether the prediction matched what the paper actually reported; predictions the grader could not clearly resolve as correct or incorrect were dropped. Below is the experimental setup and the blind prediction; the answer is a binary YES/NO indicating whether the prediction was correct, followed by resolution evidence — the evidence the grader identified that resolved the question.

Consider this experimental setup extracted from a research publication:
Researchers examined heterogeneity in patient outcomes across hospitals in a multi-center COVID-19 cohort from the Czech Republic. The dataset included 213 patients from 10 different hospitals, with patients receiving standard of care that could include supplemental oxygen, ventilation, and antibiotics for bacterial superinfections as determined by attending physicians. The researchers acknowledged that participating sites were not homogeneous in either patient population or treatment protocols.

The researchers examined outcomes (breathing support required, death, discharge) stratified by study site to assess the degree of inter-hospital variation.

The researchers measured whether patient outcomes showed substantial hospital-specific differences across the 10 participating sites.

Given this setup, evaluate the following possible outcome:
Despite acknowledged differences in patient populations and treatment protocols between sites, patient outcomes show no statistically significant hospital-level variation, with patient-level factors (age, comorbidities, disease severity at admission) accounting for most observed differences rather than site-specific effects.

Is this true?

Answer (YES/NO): NO